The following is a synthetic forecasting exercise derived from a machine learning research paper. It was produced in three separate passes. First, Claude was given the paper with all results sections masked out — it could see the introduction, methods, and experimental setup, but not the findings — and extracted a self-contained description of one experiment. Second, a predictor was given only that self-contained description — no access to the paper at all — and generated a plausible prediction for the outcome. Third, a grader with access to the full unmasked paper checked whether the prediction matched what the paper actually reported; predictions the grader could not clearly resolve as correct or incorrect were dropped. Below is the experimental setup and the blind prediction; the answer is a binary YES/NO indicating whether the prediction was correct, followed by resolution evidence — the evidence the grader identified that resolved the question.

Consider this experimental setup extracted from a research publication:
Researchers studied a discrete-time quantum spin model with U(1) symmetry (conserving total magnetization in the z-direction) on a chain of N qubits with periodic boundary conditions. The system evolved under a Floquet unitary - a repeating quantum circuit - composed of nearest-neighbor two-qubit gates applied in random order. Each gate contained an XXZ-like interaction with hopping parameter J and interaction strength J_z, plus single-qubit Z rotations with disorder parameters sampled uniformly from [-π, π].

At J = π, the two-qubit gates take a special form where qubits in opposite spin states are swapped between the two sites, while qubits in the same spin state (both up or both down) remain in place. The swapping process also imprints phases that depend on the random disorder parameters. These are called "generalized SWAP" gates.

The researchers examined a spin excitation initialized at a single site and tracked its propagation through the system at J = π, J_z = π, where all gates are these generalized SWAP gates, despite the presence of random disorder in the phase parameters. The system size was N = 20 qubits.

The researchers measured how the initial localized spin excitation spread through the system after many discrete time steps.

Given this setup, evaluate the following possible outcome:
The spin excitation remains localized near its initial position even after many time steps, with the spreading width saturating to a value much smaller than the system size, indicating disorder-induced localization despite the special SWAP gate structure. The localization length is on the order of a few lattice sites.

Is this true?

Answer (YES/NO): NO